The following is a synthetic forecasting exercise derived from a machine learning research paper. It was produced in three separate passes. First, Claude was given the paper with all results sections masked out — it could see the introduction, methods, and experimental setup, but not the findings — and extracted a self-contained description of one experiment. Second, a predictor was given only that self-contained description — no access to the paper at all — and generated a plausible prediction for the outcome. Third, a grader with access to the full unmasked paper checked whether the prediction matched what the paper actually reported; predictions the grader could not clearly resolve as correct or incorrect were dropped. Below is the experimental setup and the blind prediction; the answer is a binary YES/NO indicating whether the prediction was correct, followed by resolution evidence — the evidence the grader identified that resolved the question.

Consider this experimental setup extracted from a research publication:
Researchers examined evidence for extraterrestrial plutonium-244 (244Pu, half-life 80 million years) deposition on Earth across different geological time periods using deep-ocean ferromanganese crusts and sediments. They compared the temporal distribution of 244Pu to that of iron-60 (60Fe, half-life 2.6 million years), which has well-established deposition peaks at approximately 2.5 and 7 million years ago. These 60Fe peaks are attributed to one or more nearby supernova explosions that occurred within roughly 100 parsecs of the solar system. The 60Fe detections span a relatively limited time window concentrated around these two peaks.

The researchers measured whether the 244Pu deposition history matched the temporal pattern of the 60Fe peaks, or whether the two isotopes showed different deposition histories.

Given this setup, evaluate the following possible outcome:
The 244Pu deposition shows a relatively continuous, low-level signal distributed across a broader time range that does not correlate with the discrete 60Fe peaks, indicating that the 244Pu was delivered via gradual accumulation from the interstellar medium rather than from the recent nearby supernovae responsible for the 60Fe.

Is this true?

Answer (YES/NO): NO